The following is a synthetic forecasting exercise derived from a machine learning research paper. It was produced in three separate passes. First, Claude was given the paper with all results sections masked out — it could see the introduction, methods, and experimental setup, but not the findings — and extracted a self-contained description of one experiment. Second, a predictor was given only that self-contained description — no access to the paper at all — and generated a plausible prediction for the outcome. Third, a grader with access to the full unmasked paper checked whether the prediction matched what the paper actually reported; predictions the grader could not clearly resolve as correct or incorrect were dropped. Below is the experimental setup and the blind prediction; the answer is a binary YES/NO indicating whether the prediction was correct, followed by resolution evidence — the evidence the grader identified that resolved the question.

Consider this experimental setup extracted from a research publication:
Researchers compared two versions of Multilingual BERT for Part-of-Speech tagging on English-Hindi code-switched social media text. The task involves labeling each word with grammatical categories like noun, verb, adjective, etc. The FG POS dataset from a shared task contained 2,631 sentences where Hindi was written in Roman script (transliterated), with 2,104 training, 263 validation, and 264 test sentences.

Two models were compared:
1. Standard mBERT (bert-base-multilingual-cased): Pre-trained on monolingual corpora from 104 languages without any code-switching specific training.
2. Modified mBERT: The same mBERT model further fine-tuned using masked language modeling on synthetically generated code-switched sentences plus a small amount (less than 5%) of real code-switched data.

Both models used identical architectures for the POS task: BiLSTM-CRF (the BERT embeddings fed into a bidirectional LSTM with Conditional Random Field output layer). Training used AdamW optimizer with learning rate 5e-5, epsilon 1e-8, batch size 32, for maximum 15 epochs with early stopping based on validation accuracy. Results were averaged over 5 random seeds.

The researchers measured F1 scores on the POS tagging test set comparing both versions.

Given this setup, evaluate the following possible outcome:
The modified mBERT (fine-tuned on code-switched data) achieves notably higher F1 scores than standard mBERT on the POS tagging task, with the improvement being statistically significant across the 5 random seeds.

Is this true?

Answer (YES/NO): NO